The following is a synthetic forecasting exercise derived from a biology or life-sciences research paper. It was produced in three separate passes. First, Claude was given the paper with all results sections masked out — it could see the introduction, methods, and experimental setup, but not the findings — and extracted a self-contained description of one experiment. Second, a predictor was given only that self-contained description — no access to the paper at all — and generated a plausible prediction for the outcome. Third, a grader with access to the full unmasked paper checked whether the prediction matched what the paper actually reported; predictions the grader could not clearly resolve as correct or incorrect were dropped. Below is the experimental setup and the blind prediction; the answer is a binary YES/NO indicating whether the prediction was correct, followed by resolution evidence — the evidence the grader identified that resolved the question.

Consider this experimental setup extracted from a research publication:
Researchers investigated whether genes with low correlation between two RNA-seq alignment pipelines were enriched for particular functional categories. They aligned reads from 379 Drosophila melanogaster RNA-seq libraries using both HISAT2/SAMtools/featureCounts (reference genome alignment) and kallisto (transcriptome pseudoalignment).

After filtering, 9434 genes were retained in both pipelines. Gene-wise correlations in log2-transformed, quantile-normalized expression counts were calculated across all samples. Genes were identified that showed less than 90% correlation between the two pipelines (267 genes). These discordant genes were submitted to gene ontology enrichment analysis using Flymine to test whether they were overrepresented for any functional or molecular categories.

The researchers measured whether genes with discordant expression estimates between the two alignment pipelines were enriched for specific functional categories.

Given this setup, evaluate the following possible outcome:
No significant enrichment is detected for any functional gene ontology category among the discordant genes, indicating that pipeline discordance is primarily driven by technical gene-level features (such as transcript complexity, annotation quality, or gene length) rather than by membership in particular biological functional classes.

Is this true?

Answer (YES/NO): YES